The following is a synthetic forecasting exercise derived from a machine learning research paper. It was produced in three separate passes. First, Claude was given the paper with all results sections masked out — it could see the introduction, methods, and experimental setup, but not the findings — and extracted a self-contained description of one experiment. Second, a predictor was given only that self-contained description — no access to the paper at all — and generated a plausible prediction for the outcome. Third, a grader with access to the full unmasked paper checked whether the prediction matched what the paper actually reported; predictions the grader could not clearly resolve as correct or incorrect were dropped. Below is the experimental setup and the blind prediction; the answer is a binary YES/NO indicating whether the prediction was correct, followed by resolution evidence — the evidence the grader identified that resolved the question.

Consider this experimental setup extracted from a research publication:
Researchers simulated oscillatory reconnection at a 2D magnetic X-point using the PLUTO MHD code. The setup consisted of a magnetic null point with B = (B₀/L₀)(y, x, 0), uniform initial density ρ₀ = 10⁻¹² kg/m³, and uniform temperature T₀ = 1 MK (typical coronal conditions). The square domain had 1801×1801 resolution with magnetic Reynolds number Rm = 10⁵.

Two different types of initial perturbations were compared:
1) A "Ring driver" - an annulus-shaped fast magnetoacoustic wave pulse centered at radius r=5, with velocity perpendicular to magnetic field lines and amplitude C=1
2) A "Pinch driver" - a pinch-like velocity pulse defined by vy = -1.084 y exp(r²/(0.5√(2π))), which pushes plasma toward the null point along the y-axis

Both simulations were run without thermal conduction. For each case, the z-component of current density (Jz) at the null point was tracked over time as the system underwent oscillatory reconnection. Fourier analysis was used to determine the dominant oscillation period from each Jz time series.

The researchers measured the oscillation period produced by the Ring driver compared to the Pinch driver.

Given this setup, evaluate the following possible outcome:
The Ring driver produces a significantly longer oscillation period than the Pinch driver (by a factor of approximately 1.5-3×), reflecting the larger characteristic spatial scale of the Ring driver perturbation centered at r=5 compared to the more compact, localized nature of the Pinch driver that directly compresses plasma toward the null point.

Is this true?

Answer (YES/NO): NO